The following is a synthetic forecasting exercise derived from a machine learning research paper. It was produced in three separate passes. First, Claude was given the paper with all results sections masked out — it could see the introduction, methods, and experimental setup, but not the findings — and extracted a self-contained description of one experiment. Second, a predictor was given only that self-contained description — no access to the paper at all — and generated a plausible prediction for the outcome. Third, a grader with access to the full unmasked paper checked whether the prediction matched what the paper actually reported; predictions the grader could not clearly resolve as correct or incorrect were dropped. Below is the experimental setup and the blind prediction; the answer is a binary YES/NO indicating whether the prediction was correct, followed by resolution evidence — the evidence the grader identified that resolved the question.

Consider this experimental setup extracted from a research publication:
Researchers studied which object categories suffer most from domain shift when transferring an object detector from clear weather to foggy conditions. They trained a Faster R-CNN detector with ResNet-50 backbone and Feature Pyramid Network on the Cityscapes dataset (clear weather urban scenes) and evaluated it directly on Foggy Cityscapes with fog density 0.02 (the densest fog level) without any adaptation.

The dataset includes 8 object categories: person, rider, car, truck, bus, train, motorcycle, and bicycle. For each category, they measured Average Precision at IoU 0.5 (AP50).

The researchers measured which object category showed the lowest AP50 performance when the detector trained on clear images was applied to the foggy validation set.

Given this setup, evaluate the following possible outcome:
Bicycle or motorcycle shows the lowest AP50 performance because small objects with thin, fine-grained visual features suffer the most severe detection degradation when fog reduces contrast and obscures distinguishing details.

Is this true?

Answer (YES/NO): NO